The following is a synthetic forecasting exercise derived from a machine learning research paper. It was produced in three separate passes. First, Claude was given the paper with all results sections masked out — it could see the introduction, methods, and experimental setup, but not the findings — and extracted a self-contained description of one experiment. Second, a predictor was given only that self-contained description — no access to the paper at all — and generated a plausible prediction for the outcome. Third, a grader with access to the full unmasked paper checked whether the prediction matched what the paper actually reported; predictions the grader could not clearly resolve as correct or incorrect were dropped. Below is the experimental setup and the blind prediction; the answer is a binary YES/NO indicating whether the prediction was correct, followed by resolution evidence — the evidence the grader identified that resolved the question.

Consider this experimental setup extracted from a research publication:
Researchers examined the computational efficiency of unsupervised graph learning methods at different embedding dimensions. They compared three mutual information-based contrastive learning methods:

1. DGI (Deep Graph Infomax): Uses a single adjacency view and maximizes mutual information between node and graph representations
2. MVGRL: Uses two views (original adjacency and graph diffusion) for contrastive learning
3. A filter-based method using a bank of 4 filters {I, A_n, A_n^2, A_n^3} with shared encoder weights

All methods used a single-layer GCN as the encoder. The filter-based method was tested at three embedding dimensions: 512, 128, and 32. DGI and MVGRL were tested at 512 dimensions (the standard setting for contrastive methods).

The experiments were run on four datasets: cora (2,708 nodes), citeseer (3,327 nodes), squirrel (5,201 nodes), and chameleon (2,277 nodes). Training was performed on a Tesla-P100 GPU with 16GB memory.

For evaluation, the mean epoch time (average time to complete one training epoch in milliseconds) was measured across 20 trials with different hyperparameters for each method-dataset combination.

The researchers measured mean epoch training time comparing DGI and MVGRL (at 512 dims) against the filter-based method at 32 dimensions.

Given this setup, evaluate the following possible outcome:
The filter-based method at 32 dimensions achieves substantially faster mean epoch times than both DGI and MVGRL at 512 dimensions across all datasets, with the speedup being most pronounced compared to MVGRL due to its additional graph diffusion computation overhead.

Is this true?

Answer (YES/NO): YES